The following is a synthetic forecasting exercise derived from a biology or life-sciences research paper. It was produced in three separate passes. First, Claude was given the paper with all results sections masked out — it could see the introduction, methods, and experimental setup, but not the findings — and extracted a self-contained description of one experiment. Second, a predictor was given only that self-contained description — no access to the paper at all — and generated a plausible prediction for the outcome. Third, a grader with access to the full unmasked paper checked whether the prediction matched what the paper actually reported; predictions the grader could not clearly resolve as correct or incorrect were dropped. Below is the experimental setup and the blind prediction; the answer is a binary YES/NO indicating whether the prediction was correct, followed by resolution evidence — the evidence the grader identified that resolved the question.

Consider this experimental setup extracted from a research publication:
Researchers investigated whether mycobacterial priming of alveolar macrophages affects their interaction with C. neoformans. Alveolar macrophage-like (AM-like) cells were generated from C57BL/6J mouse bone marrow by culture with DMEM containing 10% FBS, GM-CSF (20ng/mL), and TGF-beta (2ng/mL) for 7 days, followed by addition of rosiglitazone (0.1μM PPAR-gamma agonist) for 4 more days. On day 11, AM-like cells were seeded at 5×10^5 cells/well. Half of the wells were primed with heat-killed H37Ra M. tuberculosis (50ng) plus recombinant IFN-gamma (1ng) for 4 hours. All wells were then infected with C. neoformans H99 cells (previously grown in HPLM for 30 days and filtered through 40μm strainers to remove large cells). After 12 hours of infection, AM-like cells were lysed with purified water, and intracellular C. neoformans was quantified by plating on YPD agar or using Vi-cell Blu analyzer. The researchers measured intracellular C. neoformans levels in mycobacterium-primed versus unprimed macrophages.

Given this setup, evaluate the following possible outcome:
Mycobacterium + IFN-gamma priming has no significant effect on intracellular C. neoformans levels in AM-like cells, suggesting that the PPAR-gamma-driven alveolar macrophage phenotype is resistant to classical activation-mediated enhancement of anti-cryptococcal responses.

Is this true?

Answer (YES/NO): NO